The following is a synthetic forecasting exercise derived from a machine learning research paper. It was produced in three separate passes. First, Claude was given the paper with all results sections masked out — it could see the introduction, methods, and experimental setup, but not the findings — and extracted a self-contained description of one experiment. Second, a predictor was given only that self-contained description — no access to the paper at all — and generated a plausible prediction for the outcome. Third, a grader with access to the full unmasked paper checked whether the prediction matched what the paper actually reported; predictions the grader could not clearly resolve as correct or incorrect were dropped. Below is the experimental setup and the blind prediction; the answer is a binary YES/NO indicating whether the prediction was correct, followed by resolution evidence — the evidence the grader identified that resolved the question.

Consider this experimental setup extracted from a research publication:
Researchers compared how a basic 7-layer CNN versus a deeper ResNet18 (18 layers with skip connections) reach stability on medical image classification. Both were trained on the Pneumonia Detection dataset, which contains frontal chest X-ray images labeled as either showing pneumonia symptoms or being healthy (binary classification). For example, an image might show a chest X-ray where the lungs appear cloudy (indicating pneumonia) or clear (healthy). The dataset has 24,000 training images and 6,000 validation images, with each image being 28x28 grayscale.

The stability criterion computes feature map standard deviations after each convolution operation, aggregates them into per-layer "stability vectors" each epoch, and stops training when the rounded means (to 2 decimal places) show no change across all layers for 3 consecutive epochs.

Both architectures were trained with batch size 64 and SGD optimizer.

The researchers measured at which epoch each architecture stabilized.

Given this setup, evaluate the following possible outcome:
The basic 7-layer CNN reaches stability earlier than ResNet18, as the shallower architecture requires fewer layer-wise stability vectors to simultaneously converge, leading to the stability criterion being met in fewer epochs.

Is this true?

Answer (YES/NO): NO